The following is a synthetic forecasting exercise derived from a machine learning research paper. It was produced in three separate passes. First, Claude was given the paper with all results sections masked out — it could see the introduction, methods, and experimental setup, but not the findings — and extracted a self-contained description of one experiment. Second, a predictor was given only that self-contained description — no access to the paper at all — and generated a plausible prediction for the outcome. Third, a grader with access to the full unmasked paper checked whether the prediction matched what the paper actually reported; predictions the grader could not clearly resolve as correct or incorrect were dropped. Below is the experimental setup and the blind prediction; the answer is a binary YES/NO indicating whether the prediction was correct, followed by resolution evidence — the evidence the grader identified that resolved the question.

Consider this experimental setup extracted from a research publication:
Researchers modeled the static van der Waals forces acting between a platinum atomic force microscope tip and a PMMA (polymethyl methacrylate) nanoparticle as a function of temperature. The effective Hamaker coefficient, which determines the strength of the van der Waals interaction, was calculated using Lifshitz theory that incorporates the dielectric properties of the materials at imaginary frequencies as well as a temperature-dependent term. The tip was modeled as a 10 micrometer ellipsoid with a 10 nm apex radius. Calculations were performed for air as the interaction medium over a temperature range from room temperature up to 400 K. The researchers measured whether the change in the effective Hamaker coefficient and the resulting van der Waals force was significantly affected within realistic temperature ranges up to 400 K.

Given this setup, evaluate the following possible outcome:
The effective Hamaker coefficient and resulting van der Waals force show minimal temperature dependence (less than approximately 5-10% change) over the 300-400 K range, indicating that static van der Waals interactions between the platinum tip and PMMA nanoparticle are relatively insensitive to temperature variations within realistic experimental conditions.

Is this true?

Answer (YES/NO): YES